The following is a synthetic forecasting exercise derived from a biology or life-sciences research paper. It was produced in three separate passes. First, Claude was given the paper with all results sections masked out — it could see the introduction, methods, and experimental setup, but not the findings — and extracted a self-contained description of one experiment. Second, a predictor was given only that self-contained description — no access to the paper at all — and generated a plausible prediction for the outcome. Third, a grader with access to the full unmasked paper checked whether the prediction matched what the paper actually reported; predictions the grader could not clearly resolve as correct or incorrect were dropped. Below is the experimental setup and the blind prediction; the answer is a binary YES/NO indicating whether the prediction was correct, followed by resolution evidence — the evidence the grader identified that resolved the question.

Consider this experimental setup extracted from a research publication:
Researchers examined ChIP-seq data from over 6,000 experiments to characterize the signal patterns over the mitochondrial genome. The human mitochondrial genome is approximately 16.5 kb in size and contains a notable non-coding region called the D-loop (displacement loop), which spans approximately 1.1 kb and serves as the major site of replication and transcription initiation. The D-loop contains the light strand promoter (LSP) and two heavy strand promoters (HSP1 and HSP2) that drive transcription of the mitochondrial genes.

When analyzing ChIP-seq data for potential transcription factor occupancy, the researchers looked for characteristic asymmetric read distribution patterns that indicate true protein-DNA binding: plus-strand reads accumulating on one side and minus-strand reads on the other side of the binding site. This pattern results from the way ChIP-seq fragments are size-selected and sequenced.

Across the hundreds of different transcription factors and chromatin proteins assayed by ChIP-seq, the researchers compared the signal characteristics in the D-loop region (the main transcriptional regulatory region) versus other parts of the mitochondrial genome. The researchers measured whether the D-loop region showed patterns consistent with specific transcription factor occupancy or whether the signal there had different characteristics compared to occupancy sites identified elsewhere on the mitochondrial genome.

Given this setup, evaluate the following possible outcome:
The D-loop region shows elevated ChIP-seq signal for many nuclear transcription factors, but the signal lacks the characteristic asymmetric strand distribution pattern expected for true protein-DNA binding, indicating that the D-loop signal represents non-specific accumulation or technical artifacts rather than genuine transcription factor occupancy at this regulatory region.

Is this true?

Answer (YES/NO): YES